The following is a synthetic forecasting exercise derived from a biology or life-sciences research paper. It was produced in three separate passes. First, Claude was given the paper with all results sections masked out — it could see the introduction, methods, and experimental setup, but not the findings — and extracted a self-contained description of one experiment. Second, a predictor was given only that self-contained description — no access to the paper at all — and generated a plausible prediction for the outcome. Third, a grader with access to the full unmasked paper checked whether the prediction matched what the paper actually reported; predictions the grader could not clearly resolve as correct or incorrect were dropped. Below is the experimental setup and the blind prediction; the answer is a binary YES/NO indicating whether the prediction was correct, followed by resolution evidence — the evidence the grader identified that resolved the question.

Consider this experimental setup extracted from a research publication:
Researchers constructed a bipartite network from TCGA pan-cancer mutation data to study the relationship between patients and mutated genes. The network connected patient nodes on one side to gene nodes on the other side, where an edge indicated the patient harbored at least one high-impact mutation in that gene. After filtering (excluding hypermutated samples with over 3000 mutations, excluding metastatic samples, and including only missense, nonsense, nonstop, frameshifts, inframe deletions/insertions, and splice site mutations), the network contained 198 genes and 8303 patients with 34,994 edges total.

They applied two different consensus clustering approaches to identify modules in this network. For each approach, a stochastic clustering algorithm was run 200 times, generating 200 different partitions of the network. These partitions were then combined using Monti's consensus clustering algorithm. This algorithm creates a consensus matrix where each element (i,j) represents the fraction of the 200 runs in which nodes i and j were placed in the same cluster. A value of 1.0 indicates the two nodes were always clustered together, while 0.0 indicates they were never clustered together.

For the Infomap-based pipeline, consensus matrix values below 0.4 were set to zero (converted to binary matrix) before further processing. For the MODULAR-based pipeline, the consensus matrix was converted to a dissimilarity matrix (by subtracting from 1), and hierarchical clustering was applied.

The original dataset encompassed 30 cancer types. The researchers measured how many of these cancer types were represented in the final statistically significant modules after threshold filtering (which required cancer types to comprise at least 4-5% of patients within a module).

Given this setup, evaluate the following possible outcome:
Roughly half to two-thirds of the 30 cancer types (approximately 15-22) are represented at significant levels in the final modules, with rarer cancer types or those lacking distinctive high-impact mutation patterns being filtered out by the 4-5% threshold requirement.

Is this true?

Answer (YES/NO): YES